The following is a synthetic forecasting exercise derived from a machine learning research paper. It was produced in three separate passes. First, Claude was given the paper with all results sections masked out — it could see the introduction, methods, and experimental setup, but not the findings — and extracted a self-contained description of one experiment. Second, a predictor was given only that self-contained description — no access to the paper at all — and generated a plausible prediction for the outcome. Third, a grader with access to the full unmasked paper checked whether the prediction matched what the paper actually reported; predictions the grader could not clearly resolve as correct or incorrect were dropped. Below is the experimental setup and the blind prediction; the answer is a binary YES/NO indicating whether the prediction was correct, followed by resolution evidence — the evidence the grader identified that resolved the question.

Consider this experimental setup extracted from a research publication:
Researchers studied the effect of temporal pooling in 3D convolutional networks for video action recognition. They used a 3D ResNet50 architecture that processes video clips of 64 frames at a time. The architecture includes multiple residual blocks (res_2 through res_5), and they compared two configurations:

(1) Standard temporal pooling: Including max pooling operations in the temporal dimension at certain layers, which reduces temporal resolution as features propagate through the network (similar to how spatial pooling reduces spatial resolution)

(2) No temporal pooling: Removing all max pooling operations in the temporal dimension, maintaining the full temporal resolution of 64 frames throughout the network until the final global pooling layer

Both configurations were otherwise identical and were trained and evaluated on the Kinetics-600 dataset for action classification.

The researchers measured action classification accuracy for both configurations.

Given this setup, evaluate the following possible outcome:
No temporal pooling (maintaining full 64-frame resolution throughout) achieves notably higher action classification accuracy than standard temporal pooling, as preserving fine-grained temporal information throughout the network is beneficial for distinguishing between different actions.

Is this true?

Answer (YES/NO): YES